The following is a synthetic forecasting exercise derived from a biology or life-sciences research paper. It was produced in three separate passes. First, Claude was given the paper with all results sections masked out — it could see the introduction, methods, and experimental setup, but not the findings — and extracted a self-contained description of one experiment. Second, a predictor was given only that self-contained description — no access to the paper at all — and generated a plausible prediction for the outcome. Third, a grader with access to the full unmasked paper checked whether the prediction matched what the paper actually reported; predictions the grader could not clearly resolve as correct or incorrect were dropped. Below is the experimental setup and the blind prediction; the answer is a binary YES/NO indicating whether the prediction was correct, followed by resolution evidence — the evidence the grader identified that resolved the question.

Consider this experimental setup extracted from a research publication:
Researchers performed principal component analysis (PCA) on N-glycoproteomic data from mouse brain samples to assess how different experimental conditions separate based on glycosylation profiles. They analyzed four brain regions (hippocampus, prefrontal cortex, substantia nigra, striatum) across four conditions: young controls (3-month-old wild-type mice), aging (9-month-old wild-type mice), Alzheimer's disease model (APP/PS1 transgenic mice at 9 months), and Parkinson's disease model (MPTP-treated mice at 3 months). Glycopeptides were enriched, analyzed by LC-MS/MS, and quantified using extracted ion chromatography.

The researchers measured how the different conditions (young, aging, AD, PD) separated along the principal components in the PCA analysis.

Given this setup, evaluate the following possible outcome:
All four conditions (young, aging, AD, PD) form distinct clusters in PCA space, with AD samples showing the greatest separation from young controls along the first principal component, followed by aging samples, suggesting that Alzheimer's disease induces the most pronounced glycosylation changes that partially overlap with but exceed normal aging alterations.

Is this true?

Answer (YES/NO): NO